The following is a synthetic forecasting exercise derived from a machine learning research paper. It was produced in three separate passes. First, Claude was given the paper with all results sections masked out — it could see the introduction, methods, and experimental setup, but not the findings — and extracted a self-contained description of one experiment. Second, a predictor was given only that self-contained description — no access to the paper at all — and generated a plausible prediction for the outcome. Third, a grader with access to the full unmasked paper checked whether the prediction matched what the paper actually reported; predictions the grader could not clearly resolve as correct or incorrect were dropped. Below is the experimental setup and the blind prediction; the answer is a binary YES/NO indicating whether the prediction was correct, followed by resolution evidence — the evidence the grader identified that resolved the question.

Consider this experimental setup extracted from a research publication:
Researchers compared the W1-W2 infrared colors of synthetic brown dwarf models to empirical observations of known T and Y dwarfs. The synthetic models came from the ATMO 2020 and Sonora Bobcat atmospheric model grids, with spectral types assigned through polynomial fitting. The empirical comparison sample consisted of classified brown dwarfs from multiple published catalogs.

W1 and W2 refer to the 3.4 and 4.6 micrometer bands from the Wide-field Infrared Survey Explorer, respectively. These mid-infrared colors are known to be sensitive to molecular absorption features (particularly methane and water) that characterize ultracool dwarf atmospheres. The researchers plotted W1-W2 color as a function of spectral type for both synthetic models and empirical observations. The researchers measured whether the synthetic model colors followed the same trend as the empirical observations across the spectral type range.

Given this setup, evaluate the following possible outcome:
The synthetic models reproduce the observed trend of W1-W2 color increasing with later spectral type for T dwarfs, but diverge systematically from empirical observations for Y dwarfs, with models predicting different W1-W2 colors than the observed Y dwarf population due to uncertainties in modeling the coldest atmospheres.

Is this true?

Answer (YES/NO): NO